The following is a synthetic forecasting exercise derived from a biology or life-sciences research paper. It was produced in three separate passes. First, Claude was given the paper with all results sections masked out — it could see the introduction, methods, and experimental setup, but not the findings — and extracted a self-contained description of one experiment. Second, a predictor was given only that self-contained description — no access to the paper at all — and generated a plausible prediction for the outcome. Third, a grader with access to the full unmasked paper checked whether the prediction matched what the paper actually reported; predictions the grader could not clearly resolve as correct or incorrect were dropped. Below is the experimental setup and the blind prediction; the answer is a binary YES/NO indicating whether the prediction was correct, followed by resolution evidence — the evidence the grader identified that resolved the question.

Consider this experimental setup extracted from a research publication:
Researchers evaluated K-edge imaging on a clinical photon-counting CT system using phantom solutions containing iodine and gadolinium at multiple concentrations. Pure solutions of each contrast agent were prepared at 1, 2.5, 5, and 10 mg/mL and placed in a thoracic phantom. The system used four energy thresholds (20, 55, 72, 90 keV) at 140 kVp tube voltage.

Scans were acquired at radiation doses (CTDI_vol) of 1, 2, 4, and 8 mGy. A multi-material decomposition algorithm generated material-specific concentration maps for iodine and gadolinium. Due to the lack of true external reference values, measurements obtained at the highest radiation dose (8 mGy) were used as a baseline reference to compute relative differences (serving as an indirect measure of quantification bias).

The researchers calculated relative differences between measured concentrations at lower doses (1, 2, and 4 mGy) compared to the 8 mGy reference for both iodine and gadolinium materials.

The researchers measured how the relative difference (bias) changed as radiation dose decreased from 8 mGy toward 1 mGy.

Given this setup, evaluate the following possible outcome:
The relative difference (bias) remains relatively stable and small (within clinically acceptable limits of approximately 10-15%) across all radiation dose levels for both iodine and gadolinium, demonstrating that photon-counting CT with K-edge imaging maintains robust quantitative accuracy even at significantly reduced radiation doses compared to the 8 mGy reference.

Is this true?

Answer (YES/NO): NO